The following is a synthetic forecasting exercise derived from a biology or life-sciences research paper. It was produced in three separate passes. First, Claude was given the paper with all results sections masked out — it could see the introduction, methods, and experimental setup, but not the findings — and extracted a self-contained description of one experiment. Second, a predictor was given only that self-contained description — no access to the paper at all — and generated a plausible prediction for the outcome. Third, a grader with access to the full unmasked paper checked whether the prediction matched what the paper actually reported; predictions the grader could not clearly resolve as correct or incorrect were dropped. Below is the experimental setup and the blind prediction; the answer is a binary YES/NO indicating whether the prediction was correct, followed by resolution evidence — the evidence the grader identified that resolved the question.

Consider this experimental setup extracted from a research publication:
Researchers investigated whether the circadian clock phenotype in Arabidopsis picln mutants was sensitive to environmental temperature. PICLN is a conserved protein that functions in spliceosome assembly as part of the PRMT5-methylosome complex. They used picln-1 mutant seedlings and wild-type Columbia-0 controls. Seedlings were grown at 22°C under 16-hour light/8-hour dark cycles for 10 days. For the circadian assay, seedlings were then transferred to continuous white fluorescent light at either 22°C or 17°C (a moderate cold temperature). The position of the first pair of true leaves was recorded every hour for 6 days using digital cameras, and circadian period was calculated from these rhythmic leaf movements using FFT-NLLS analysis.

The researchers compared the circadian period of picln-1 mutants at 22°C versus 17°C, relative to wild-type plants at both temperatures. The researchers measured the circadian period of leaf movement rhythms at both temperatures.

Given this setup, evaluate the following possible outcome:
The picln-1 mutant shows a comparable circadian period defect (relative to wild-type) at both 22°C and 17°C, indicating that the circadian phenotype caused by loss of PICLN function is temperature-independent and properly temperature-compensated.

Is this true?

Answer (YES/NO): NO